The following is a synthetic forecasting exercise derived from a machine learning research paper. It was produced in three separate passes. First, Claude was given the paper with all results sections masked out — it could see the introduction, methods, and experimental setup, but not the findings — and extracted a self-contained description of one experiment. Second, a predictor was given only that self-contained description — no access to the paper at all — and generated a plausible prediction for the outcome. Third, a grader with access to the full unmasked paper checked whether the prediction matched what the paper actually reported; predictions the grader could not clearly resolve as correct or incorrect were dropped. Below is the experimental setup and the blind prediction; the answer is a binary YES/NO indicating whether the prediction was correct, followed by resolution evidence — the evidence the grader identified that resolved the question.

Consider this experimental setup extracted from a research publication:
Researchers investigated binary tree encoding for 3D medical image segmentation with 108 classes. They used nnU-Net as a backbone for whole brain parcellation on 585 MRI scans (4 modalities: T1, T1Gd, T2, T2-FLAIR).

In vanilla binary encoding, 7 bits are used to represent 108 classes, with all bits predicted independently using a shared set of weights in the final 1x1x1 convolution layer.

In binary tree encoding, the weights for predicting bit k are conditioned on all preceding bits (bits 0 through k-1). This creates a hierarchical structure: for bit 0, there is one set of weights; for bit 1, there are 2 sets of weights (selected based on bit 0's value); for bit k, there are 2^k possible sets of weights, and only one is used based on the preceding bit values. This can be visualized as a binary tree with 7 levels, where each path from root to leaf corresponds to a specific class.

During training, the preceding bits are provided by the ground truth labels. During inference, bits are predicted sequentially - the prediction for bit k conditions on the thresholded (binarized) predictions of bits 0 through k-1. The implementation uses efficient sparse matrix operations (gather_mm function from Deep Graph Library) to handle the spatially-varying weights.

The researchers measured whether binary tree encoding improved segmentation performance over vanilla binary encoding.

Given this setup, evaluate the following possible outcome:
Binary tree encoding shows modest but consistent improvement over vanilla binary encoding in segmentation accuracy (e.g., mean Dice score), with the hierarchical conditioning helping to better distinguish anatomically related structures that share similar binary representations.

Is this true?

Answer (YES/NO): NO